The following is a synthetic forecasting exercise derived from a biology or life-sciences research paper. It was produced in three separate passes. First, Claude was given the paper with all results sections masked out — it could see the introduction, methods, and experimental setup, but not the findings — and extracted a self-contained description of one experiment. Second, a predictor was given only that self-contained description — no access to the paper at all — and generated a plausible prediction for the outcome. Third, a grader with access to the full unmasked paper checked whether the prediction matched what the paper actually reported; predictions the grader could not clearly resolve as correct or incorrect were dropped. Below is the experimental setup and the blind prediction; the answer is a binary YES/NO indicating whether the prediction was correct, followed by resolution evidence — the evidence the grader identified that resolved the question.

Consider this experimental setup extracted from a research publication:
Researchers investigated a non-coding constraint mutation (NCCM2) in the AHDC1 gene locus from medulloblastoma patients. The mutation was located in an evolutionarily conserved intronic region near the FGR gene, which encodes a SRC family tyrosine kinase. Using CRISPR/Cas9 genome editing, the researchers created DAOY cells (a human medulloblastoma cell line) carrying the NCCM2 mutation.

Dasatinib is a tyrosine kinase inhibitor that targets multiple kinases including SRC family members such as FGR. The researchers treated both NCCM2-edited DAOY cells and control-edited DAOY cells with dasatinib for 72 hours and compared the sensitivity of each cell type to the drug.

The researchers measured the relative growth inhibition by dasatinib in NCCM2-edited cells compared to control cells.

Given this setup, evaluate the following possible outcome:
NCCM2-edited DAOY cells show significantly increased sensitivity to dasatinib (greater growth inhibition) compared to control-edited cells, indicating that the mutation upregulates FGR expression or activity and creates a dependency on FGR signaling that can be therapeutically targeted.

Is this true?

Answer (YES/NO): YES